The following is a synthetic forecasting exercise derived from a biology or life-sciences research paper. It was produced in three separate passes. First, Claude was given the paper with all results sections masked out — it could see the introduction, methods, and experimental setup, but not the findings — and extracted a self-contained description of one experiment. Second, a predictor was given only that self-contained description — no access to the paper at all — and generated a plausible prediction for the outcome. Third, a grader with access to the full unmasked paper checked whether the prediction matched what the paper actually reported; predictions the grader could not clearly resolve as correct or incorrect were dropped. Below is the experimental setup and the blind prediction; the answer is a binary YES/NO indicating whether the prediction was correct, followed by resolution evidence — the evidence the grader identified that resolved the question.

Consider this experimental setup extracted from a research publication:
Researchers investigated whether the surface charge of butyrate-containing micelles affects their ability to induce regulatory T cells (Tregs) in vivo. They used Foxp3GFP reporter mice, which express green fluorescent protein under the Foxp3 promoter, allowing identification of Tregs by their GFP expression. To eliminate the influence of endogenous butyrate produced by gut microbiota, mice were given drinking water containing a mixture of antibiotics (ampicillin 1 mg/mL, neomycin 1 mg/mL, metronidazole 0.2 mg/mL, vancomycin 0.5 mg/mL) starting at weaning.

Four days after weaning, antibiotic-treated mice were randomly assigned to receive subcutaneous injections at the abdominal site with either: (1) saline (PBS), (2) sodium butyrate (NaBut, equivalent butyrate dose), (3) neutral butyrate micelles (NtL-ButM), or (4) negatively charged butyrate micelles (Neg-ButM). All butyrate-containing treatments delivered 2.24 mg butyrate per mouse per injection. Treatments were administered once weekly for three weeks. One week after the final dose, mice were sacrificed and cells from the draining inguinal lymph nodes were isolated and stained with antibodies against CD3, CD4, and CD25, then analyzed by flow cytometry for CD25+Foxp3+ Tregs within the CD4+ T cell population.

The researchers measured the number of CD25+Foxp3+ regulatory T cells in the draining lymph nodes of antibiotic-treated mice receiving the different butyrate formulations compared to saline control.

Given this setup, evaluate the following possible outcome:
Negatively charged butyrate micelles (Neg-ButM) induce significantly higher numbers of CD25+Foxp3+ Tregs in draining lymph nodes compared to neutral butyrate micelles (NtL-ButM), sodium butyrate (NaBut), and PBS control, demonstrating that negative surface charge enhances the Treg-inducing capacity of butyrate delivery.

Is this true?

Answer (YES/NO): YES